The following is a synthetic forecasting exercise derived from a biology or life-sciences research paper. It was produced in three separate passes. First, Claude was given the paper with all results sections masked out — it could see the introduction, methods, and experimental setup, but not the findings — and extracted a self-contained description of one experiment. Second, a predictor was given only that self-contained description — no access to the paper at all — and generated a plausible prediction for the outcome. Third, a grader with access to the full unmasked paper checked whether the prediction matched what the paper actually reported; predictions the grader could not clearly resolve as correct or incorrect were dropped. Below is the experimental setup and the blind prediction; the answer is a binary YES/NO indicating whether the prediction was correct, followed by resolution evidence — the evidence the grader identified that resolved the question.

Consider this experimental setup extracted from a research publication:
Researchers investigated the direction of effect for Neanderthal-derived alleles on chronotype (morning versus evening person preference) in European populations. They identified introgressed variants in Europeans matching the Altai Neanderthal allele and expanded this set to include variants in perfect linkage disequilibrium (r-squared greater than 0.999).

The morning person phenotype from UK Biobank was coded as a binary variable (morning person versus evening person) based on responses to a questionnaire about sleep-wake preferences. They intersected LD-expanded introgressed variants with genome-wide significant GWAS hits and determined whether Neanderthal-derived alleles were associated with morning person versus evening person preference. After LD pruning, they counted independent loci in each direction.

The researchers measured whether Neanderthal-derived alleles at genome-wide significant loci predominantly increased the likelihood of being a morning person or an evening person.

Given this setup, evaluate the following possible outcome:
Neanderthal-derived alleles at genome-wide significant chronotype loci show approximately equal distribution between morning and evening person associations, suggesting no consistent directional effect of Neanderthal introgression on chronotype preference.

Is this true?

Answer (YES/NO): NO